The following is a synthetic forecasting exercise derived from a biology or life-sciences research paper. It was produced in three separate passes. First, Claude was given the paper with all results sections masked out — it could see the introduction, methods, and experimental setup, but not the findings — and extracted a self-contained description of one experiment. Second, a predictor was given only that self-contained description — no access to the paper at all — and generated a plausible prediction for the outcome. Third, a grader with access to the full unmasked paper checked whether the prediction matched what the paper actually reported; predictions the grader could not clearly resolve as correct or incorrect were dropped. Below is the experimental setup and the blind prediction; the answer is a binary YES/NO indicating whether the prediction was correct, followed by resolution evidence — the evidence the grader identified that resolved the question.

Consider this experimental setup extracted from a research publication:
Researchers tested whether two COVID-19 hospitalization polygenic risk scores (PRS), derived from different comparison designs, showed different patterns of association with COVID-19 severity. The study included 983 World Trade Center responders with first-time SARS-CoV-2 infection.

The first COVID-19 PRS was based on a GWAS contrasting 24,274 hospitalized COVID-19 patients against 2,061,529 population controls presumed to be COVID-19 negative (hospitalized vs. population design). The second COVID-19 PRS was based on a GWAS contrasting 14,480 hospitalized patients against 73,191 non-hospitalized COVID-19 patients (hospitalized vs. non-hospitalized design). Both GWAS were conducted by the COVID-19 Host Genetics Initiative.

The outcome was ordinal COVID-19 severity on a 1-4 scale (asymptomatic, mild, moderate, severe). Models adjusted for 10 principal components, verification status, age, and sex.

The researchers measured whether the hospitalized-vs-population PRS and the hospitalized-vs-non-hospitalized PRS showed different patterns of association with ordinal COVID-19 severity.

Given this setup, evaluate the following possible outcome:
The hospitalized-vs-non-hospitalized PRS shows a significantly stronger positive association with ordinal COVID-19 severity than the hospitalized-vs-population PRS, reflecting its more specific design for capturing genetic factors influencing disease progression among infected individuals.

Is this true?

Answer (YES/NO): NO